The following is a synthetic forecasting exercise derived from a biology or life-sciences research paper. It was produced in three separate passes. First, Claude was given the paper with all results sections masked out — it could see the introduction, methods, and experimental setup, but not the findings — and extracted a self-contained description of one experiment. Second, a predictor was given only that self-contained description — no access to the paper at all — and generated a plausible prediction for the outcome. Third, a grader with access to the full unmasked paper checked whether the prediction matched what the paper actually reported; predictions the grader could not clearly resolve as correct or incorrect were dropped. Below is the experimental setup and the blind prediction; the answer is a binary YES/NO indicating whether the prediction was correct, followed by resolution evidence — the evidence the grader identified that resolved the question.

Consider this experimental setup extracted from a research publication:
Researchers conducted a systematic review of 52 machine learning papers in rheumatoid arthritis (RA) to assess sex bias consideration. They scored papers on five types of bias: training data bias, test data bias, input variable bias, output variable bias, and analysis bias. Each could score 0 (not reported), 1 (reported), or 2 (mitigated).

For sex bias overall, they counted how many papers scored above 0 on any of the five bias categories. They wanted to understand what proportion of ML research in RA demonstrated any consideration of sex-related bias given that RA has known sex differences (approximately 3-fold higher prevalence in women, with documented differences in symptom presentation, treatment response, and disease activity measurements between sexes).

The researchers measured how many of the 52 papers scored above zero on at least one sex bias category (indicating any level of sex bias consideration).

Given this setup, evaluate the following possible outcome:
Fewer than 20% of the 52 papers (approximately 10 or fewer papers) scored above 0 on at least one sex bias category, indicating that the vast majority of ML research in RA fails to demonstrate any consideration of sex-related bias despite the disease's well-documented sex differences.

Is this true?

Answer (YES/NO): YES